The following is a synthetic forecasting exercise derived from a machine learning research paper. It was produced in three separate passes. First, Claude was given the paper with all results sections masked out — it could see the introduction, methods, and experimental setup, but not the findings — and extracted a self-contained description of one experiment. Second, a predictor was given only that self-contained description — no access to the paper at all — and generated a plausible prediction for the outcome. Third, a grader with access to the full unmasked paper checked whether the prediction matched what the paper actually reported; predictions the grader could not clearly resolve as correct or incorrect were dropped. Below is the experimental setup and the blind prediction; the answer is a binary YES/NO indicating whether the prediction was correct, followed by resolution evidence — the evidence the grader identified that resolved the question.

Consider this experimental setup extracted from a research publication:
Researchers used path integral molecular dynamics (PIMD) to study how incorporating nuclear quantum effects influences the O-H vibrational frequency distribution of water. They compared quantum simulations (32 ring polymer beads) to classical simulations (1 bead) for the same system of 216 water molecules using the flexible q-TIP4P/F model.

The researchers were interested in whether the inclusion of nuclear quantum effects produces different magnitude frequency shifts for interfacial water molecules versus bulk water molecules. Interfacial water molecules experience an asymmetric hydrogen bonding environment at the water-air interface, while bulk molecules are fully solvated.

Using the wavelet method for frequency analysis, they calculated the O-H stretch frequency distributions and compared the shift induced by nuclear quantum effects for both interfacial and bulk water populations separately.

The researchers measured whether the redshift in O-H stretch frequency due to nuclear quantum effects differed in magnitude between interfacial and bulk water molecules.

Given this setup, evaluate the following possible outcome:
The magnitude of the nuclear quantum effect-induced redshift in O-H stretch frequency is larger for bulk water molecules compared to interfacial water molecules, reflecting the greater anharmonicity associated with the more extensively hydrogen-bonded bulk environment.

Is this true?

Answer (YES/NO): NO